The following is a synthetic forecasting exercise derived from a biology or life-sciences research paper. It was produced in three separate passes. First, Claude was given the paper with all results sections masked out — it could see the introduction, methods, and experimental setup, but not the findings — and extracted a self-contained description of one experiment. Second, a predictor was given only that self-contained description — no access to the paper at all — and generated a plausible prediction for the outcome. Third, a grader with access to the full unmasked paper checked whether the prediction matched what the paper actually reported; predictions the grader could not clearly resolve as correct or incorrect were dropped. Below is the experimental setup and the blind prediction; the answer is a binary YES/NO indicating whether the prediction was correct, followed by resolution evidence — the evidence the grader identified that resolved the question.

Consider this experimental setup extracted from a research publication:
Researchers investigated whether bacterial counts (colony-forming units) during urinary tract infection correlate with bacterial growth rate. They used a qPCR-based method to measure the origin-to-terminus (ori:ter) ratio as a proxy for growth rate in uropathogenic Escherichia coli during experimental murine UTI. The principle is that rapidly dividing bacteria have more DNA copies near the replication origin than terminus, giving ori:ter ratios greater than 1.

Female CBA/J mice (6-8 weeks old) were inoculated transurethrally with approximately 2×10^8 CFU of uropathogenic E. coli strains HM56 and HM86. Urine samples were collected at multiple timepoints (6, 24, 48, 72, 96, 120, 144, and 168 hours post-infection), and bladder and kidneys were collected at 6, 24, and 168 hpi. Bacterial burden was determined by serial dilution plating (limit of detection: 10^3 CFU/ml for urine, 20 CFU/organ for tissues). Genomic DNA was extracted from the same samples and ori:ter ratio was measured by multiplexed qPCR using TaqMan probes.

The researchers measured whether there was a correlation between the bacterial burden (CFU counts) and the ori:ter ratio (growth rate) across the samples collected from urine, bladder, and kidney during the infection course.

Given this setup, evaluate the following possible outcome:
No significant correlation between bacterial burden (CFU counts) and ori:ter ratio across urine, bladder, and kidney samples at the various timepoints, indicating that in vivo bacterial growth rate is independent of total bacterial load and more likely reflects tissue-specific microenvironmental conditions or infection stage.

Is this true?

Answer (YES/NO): YES